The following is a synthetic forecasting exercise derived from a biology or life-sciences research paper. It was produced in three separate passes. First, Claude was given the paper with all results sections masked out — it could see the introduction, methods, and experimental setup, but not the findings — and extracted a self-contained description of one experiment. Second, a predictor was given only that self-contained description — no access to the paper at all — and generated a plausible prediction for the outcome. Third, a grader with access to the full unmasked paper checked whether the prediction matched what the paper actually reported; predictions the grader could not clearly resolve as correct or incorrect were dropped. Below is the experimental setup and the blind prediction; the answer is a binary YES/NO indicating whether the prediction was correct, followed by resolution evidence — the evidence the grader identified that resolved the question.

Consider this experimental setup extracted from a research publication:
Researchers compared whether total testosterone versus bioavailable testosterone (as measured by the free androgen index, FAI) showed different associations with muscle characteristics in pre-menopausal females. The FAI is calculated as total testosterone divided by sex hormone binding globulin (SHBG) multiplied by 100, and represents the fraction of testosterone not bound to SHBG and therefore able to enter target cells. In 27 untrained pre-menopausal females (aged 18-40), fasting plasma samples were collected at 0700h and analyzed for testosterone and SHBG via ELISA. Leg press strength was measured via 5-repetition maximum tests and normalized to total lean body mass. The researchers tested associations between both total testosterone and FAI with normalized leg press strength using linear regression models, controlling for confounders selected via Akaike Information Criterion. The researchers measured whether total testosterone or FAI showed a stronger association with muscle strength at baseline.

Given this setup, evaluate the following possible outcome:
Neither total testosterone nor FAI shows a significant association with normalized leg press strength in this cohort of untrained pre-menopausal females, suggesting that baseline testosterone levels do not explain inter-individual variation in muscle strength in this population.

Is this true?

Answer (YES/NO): YES